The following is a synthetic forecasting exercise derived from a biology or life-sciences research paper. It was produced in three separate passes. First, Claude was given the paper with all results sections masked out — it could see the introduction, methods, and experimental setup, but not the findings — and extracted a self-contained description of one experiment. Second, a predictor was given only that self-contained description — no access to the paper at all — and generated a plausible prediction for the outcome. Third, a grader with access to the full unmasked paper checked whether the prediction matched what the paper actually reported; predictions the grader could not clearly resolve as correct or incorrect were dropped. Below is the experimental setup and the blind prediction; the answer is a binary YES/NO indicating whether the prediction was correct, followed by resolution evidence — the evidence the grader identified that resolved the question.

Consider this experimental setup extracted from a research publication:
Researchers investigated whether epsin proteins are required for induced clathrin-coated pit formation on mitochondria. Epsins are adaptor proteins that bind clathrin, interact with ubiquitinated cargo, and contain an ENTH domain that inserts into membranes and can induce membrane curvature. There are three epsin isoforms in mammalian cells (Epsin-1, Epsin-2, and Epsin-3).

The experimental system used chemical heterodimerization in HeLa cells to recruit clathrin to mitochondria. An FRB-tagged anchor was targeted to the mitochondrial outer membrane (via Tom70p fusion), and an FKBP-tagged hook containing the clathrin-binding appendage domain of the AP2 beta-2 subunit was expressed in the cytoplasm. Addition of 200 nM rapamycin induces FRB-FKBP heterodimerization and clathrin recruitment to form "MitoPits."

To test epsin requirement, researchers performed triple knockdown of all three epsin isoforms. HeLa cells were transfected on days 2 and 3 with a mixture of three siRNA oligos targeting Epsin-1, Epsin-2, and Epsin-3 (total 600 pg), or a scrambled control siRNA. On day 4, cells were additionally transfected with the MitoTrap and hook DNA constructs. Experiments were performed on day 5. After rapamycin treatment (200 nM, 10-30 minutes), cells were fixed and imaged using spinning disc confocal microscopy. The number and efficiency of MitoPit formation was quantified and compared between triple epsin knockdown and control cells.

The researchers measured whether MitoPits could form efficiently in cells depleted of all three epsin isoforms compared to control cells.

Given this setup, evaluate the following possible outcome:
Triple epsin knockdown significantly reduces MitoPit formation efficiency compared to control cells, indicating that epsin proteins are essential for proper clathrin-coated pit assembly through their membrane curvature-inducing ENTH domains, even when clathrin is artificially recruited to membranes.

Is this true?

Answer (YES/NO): NO